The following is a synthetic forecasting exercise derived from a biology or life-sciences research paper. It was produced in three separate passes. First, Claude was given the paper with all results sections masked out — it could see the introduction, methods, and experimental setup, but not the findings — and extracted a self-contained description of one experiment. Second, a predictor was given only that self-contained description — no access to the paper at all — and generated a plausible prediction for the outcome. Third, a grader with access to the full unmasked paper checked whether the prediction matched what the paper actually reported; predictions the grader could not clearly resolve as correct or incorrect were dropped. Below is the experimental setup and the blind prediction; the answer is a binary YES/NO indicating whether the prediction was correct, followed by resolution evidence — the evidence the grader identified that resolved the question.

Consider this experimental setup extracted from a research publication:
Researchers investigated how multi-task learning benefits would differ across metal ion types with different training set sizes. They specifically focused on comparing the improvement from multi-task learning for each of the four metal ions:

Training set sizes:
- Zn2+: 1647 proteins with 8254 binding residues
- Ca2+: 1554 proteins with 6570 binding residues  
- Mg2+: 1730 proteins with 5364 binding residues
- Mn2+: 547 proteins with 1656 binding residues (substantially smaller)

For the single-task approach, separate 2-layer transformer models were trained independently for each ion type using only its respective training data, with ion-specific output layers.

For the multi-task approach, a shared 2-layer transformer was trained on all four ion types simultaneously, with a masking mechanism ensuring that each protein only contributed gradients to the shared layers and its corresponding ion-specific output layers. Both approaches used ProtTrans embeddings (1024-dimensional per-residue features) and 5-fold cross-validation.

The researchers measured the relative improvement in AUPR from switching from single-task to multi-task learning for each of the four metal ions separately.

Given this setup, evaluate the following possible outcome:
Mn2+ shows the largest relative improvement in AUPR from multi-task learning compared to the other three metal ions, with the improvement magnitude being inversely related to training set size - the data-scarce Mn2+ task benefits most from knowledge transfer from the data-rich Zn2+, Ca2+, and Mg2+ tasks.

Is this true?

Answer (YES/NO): NO